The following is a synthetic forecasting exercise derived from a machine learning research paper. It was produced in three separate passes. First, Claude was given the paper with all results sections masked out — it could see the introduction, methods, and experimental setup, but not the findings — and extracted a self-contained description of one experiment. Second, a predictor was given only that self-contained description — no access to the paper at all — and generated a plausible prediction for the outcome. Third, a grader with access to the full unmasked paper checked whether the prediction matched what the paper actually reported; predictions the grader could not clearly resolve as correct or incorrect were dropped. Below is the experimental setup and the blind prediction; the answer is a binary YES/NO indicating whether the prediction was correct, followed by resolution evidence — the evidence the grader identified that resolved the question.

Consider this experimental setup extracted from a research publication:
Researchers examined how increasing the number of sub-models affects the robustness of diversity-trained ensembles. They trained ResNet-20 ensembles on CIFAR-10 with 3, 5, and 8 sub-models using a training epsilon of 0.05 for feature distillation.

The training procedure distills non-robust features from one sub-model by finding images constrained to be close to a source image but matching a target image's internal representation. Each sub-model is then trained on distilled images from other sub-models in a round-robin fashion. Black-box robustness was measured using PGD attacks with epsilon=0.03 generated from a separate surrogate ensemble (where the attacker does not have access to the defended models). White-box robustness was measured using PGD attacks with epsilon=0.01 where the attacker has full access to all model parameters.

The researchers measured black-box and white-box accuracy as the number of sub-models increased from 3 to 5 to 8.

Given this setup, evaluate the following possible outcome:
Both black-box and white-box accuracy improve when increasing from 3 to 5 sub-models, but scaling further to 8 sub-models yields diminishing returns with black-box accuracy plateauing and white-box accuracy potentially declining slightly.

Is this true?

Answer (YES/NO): NO